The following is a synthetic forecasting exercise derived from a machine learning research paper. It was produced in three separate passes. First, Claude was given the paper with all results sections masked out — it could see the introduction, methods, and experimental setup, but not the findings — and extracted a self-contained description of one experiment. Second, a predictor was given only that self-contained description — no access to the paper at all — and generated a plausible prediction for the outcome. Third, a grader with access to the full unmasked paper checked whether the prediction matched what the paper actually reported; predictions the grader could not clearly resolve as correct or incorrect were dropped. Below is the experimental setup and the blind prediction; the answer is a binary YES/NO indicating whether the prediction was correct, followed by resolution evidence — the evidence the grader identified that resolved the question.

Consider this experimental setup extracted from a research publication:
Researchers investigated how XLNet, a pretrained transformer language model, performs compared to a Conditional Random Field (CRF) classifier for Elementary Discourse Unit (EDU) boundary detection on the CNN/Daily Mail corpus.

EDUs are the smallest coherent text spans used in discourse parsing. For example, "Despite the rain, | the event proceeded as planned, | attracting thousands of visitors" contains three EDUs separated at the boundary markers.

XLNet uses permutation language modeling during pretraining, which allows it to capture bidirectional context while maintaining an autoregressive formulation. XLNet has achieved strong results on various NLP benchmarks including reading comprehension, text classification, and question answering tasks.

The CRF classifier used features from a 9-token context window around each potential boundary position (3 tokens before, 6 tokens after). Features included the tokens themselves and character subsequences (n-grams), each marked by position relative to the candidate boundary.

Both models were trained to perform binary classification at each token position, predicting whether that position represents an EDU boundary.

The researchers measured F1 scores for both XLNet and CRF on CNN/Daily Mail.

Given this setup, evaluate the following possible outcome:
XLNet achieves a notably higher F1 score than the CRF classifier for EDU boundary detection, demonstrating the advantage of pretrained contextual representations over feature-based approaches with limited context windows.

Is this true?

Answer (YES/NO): NO